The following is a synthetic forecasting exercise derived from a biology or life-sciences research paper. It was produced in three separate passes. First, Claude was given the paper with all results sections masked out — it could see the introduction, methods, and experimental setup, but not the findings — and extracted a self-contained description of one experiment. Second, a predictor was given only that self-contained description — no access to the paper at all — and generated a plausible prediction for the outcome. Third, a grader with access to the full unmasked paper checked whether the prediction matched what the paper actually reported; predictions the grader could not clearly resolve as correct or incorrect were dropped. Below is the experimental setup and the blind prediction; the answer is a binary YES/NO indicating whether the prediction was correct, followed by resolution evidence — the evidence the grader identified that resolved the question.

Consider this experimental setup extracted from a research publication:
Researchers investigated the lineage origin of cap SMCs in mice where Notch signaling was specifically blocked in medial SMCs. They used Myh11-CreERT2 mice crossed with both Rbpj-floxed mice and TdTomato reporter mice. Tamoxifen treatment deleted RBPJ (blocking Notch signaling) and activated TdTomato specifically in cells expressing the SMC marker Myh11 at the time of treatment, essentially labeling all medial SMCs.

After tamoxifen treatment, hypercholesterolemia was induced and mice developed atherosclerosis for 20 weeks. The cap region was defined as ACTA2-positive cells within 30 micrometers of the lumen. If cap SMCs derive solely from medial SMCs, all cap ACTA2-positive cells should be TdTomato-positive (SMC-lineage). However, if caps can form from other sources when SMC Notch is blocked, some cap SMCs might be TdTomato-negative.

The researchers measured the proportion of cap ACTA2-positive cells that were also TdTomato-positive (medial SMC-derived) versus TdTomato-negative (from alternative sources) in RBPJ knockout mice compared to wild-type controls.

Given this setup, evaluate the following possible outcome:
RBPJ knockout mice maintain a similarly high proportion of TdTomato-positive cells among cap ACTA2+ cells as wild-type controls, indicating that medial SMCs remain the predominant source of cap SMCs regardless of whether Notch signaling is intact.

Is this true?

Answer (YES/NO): NO